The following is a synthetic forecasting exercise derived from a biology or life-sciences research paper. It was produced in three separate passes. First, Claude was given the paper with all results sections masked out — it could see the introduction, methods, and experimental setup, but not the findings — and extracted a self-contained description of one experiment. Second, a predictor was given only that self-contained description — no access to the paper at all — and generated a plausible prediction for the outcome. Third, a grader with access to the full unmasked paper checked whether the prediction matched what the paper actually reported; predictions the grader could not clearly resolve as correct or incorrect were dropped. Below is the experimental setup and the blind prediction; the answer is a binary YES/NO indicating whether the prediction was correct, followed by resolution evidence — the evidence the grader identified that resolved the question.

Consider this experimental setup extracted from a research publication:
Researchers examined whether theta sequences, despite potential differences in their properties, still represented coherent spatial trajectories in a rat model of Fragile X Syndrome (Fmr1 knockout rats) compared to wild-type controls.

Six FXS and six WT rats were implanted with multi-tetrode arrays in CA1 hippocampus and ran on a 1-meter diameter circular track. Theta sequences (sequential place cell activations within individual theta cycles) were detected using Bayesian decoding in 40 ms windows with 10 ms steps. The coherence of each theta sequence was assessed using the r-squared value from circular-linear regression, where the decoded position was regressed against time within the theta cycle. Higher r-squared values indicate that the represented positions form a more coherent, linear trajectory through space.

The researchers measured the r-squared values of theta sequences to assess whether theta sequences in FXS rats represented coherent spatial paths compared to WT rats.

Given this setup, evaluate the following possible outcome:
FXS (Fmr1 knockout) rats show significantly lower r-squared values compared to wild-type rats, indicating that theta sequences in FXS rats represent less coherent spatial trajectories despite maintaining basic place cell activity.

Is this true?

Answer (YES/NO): NO